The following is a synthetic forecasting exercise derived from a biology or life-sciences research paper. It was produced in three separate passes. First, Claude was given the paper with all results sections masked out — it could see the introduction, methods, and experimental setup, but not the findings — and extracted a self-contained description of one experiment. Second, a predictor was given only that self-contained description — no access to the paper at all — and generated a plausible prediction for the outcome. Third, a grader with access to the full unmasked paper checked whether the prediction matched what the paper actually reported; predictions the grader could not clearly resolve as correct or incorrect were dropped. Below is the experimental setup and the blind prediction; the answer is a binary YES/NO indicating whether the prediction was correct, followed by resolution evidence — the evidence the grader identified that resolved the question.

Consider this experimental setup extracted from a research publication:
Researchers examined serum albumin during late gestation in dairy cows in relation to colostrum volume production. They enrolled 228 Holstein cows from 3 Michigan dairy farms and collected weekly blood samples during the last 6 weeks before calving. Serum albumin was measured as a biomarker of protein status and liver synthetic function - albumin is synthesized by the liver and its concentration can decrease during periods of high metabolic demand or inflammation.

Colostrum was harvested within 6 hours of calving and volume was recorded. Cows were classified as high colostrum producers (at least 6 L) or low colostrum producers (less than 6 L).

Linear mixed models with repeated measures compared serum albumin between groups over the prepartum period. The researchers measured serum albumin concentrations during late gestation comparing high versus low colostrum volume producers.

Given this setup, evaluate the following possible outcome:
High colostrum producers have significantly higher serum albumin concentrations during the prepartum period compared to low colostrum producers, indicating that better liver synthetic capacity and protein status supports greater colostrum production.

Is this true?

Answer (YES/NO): NO